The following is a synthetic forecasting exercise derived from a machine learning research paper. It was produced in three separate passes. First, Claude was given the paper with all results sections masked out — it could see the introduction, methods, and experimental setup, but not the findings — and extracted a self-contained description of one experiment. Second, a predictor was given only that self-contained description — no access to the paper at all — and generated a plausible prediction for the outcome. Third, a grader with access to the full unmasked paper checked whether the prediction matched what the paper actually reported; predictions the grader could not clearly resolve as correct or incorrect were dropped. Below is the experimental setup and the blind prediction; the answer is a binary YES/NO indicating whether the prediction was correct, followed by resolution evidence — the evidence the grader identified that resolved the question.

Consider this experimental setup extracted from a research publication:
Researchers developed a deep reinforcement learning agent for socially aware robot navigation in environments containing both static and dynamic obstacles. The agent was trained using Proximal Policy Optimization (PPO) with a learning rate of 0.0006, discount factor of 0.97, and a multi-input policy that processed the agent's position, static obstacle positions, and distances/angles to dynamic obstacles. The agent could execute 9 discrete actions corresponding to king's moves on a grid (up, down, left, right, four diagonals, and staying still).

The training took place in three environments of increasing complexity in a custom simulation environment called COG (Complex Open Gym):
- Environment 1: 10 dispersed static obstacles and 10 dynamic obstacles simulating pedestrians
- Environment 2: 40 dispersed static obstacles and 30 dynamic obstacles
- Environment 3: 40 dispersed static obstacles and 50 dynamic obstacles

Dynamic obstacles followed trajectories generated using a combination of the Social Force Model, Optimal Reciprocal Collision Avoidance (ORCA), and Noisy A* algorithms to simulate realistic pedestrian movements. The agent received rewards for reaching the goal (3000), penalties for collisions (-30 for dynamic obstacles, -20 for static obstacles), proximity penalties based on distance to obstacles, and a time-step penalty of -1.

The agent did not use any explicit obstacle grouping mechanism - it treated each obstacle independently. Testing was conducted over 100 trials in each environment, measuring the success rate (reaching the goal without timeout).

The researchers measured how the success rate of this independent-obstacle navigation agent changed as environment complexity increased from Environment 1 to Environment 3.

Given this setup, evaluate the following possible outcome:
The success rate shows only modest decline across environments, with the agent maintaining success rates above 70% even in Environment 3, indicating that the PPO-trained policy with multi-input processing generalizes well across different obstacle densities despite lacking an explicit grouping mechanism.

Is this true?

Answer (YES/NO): NO